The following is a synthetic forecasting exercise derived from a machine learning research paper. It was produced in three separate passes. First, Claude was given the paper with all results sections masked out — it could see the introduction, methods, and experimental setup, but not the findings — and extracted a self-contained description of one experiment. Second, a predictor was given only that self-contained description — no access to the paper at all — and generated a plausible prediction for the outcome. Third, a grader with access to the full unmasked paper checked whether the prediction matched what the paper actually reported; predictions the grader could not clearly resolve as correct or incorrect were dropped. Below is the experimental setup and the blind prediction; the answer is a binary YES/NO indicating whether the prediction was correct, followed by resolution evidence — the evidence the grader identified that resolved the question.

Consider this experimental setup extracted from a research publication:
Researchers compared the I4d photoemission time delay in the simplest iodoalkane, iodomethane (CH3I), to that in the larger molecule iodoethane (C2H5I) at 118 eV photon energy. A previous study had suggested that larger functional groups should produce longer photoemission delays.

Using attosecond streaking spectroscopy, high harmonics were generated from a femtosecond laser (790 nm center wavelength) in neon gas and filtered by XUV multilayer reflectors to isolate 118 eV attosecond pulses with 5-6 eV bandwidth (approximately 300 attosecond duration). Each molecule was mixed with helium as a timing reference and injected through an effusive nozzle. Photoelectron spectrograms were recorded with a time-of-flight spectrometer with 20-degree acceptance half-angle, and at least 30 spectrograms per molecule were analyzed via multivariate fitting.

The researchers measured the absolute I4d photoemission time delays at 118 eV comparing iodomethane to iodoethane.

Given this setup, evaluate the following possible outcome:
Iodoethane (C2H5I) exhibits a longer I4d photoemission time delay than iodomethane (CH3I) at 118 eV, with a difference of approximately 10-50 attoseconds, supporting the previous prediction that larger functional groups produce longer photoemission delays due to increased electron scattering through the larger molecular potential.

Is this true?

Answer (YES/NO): NO